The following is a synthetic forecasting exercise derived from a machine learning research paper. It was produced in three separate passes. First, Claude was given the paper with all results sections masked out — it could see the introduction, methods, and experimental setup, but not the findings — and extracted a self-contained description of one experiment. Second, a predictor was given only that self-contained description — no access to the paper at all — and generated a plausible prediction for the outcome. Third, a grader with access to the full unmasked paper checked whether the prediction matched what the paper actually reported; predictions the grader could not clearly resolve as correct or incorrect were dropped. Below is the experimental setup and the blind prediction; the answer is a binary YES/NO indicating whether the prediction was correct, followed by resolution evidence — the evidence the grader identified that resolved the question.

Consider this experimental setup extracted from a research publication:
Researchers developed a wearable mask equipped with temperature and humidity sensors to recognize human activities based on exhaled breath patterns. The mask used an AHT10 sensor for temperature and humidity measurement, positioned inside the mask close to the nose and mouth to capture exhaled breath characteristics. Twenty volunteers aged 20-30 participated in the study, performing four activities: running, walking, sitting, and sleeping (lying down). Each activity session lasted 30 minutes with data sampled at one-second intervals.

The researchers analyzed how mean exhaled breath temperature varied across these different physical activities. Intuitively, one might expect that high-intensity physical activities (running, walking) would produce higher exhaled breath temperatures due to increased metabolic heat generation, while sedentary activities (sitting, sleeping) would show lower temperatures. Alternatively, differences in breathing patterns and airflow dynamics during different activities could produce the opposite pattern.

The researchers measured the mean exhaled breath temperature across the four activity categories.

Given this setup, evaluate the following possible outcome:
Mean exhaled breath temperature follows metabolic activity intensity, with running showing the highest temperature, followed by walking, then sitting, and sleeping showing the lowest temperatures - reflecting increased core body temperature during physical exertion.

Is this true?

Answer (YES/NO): NO